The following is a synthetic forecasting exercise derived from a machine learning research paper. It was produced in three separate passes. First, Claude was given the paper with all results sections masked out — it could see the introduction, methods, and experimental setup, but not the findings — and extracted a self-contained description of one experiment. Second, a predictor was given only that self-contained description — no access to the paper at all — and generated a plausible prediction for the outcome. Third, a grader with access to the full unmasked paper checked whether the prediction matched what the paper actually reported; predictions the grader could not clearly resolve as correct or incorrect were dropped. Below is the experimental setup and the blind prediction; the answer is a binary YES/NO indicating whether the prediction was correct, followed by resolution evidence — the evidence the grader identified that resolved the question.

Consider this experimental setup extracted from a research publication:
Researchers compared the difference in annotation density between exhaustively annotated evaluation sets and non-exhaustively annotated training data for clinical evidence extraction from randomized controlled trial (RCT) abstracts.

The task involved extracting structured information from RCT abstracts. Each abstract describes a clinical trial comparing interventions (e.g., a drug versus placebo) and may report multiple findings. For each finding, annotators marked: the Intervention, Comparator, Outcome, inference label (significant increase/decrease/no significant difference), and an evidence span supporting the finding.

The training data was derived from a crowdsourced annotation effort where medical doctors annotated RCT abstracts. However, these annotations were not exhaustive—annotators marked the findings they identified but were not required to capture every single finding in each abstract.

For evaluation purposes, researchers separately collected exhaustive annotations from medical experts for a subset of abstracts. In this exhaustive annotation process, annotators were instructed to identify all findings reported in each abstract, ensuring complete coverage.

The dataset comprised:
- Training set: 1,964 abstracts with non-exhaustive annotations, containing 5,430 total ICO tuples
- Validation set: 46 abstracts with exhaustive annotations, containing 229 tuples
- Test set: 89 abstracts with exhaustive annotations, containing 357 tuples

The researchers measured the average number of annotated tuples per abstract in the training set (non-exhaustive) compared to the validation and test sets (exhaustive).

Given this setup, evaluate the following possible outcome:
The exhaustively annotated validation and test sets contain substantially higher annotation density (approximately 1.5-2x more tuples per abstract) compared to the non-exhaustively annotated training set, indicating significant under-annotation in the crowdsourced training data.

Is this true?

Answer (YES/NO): YES